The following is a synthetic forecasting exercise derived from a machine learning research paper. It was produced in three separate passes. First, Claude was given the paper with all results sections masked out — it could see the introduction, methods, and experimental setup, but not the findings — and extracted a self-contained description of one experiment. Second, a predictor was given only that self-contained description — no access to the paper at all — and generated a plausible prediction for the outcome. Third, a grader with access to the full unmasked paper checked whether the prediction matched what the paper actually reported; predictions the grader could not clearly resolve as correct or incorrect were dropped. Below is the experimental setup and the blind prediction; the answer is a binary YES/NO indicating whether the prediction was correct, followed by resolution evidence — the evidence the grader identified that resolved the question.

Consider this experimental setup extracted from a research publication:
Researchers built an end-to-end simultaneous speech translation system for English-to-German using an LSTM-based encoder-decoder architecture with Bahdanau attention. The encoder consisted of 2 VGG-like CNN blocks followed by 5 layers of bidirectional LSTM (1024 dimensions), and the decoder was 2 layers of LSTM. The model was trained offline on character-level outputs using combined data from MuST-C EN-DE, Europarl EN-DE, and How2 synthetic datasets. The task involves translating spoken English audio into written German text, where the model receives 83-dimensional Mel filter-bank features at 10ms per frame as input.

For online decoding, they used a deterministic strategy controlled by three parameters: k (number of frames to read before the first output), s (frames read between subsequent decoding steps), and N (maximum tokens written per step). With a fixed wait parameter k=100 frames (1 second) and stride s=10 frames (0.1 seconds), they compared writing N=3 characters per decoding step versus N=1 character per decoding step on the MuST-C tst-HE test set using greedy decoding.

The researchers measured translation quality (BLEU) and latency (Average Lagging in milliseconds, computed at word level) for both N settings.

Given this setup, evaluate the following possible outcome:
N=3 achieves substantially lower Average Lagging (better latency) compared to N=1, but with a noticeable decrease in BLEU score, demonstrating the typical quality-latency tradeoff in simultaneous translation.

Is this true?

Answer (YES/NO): YES